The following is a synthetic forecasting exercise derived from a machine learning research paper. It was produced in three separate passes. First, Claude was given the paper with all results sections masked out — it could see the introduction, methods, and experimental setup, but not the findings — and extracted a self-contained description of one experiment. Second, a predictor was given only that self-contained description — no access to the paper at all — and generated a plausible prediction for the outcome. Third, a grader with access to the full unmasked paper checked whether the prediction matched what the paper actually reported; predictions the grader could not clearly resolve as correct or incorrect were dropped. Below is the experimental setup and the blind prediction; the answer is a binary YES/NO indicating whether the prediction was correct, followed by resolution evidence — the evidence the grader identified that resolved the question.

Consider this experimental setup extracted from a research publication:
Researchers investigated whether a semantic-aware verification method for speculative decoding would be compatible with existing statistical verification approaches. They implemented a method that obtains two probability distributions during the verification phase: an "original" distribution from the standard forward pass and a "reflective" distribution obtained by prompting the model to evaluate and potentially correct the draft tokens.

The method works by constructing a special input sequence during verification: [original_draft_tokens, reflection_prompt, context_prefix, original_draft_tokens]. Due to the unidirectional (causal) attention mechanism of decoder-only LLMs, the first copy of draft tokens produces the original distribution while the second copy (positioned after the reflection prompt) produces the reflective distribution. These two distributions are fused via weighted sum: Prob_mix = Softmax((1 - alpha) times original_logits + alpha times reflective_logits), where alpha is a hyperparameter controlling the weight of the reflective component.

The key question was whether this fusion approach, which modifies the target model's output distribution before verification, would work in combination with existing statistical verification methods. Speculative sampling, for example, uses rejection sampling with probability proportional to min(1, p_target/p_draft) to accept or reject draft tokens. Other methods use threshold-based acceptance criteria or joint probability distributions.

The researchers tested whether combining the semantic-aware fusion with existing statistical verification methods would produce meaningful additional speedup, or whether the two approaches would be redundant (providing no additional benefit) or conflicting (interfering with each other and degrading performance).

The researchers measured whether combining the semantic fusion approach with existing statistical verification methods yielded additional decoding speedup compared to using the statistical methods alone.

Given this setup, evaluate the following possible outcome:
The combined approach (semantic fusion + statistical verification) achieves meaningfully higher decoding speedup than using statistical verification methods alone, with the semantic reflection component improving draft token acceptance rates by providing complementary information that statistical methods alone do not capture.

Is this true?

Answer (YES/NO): YES